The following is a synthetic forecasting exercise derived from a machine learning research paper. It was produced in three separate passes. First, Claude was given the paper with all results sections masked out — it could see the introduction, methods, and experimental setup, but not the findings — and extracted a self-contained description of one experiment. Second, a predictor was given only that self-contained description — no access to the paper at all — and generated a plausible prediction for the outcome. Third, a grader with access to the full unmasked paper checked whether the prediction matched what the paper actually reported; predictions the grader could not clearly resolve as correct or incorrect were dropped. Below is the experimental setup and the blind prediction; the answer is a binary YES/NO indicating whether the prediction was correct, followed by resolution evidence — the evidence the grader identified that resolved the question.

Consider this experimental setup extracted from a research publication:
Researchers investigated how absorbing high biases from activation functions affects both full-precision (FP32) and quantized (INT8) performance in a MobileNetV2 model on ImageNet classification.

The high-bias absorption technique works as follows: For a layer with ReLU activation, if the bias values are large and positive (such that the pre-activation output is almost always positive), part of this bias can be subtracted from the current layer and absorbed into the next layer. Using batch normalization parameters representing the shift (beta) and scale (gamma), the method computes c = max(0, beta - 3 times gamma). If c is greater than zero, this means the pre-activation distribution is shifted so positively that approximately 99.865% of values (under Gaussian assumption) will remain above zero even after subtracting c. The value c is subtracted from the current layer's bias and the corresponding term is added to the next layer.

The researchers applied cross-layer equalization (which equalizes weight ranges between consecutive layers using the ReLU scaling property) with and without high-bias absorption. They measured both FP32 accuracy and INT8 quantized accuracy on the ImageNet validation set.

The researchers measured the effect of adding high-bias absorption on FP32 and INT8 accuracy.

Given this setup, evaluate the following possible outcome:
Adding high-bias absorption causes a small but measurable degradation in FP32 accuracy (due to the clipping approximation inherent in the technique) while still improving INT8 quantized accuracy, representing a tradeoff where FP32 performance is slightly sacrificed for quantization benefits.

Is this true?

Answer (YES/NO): YES